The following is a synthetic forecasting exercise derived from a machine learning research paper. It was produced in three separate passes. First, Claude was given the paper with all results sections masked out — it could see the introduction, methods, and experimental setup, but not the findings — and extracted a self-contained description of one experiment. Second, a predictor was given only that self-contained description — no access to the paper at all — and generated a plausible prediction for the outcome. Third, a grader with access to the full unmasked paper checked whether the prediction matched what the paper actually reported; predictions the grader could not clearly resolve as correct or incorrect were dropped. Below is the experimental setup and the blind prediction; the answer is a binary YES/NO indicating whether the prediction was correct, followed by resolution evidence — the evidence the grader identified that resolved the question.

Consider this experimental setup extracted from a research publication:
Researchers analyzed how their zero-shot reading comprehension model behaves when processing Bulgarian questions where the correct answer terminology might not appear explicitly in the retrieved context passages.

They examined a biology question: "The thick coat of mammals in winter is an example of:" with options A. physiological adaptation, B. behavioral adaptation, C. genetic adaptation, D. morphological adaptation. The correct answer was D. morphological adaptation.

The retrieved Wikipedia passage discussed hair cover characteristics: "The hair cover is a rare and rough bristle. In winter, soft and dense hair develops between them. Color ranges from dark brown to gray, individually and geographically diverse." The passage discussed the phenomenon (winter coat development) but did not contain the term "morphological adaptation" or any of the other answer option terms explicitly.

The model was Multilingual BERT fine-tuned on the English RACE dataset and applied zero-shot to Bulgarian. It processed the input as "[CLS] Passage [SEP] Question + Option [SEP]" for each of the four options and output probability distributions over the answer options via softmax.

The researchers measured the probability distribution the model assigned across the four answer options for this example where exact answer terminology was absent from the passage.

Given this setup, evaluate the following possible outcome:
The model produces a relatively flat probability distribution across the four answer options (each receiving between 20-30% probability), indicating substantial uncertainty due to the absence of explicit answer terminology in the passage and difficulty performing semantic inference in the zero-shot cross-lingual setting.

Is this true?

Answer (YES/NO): NO